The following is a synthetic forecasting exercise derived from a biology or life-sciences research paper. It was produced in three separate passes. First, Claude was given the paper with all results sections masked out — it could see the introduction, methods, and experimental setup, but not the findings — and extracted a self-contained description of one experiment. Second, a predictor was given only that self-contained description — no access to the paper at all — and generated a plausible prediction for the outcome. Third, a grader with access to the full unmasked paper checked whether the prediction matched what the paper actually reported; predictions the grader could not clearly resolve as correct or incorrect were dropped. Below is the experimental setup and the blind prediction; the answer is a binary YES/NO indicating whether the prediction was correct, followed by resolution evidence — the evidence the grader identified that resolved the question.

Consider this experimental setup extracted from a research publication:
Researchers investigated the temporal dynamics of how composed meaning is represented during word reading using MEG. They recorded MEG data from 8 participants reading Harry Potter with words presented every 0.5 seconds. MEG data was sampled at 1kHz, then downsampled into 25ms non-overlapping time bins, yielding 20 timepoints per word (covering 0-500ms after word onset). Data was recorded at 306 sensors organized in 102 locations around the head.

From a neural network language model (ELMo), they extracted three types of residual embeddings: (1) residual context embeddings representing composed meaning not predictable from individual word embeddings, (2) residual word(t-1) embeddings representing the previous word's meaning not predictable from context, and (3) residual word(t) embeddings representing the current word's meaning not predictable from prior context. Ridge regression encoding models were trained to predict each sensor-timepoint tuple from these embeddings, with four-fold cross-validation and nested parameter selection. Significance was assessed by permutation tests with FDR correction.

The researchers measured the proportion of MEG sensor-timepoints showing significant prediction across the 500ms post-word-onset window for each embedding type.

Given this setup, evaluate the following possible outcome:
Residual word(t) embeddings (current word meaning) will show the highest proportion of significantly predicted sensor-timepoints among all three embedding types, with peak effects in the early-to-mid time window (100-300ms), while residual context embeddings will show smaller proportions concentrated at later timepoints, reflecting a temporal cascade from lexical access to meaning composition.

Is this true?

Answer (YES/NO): NO